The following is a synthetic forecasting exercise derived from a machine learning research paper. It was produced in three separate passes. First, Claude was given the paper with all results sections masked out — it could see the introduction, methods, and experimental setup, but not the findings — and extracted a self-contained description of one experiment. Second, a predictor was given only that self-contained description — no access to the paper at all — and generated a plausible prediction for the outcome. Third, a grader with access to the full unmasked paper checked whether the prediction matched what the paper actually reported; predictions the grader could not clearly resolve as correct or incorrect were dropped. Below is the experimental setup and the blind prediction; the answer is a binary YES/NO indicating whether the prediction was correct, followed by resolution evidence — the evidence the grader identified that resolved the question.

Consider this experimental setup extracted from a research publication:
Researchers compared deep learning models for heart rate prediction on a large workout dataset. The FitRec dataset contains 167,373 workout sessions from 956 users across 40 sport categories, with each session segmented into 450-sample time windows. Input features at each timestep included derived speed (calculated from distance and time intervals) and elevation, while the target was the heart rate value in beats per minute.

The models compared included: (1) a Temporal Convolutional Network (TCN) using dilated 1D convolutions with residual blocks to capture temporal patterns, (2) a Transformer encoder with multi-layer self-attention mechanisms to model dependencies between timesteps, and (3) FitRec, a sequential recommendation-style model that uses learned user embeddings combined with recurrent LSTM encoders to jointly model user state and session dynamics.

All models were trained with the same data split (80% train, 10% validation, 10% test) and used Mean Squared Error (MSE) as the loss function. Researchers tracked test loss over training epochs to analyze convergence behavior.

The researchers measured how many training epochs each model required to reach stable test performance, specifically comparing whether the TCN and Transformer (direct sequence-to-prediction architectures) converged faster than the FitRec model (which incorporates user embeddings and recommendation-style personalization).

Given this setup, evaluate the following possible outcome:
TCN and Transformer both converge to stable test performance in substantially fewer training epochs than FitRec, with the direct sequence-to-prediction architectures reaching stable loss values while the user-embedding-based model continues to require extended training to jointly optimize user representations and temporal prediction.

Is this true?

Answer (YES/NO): YES